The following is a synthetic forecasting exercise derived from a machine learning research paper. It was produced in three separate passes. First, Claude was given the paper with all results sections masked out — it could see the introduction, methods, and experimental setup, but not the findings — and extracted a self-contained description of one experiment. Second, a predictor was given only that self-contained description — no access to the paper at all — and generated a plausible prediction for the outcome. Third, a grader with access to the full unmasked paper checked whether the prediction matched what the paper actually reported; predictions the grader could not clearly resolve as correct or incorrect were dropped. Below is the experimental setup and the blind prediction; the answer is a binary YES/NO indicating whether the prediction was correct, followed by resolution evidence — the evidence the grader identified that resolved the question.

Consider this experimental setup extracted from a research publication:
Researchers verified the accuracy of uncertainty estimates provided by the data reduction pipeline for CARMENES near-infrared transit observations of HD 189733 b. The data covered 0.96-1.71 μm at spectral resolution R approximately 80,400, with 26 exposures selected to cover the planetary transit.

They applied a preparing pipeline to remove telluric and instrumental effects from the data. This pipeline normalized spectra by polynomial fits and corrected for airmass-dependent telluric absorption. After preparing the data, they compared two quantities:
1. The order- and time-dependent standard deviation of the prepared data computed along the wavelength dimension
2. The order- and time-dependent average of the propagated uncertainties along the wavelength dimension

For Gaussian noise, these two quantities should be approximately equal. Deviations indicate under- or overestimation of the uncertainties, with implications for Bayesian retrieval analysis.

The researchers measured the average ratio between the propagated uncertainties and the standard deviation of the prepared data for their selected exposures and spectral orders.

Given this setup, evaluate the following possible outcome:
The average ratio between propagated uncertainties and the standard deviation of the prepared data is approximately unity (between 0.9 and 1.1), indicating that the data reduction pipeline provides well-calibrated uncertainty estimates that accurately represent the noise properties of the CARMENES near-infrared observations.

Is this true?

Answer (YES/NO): NO